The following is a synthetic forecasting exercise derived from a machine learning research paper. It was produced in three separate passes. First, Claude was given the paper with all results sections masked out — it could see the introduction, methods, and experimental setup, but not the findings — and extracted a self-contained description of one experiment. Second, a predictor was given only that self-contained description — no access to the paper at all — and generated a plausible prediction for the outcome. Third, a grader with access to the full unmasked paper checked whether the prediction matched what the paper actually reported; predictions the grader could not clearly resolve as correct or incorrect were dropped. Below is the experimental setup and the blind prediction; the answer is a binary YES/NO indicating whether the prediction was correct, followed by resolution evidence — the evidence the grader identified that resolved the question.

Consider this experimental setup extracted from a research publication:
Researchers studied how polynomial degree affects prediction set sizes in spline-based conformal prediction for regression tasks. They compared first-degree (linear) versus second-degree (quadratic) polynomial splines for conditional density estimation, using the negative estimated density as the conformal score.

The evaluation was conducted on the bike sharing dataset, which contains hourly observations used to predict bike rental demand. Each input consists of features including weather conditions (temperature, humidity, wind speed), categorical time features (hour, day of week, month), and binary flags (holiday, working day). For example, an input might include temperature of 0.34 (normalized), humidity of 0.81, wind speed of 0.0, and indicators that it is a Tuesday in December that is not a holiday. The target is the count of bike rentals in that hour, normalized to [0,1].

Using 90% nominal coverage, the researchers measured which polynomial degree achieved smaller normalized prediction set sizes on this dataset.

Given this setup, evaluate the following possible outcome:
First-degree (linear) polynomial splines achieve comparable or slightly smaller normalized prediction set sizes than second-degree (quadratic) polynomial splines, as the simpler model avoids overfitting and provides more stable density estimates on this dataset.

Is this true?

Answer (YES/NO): YES